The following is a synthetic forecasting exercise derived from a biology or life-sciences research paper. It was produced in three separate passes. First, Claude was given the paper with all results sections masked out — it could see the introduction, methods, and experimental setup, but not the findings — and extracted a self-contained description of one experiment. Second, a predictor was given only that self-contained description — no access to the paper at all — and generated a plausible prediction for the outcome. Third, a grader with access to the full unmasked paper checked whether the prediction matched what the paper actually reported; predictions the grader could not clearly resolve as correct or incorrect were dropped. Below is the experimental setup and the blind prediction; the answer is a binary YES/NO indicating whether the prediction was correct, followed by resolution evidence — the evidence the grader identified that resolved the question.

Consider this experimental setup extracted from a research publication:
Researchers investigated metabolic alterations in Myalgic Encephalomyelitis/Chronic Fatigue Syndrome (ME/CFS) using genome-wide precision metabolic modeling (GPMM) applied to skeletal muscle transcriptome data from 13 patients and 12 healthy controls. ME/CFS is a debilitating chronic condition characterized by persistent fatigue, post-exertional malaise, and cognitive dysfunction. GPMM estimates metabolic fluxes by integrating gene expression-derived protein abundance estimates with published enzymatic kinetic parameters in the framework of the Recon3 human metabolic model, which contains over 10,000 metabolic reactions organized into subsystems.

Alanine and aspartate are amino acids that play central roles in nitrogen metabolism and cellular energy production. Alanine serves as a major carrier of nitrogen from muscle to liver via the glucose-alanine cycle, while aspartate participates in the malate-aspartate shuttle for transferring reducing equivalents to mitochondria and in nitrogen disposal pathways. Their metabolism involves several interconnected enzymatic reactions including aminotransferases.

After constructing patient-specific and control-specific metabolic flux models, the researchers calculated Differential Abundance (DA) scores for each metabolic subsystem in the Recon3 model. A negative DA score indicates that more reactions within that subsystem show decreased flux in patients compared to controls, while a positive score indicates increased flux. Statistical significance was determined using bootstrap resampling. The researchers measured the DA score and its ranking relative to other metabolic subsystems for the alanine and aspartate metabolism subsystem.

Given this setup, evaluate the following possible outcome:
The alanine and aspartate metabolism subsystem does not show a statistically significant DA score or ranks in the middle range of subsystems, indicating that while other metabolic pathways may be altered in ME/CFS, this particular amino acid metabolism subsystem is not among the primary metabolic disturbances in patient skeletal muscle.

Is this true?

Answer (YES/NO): NO